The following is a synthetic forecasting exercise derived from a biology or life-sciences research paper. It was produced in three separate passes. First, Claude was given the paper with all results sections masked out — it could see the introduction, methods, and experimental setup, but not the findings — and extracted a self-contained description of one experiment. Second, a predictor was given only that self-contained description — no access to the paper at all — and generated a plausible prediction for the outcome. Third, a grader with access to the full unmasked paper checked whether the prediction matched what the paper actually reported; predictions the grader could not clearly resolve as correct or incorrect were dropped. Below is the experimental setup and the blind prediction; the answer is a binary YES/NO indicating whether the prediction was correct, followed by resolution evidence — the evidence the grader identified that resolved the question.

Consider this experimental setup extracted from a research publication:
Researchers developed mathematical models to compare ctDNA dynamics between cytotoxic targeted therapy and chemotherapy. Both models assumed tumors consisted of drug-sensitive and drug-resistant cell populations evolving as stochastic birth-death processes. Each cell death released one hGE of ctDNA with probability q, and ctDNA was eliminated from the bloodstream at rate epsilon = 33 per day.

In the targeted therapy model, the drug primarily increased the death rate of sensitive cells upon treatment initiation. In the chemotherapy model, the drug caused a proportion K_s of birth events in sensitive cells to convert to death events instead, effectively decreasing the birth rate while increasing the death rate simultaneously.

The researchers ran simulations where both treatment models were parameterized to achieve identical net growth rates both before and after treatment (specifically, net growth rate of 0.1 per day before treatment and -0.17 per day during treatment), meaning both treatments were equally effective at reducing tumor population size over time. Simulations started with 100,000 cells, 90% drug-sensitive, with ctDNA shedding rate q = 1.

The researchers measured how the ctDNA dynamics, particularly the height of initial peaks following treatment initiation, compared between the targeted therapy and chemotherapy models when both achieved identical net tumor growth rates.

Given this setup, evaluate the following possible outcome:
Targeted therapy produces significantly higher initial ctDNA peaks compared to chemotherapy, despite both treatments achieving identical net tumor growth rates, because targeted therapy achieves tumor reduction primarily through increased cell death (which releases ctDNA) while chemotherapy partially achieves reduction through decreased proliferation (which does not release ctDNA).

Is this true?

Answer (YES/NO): YES